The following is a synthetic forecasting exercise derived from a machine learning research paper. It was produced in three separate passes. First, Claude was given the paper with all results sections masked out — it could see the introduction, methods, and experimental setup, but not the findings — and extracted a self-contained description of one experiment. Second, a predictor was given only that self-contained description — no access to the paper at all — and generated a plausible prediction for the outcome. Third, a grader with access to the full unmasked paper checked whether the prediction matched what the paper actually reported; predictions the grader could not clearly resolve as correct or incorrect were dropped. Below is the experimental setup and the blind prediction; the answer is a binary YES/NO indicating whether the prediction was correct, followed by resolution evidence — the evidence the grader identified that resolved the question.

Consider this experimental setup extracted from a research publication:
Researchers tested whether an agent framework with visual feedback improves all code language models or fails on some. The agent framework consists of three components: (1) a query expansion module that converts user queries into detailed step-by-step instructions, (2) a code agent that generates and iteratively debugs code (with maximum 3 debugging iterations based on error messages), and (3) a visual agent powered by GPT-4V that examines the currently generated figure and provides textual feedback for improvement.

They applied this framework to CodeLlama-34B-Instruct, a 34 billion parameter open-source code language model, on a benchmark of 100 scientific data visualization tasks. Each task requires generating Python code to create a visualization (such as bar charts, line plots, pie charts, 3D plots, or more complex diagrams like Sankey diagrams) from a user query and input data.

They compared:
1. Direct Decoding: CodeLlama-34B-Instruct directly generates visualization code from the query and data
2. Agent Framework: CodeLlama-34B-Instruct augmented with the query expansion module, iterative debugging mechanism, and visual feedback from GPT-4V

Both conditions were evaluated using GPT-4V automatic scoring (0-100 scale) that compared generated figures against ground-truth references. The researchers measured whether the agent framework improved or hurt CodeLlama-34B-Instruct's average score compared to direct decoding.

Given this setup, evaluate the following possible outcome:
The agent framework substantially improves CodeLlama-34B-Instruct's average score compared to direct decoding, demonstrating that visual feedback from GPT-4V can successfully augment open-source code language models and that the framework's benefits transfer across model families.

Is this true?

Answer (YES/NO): NO